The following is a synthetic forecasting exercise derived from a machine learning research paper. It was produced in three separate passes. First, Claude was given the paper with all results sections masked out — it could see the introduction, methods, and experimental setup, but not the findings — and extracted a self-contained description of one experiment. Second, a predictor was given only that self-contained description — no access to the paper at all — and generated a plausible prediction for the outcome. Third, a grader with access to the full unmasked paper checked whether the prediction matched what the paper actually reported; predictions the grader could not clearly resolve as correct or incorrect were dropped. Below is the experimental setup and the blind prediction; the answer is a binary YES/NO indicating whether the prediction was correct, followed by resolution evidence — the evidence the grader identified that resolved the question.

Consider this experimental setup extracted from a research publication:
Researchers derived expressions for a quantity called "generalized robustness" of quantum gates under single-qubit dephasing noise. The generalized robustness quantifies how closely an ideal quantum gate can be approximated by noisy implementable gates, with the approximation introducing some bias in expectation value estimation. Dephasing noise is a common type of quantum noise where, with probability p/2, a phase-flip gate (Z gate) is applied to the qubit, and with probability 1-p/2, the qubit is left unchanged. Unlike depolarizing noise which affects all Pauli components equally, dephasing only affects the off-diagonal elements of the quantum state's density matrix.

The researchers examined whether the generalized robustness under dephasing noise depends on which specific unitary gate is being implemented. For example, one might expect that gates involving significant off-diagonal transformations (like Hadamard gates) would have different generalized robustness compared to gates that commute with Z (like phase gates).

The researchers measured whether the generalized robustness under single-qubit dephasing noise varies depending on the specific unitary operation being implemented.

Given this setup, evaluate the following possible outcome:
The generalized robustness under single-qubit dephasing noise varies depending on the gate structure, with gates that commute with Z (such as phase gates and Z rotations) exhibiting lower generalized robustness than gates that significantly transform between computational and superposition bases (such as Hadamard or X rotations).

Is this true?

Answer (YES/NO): NO